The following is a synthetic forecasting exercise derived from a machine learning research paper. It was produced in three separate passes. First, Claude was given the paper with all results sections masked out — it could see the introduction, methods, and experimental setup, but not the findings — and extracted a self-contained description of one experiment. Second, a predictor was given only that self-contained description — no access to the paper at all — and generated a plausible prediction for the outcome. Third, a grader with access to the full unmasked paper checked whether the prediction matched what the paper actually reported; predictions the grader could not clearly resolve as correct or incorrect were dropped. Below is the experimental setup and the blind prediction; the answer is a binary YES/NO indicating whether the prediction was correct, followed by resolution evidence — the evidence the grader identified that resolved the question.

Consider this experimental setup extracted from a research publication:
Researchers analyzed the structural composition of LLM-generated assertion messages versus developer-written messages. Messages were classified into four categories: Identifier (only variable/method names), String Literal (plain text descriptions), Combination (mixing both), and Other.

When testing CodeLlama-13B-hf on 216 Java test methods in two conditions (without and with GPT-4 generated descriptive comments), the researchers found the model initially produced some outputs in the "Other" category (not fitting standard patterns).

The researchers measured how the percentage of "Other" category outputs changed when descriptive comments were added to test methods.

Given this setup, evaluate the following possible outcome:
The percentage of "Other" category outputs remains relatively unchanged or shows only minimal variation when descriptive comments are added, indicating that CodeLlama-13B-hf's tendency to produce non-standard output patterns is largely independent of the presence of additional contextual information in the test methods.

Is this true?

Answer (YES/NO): NO